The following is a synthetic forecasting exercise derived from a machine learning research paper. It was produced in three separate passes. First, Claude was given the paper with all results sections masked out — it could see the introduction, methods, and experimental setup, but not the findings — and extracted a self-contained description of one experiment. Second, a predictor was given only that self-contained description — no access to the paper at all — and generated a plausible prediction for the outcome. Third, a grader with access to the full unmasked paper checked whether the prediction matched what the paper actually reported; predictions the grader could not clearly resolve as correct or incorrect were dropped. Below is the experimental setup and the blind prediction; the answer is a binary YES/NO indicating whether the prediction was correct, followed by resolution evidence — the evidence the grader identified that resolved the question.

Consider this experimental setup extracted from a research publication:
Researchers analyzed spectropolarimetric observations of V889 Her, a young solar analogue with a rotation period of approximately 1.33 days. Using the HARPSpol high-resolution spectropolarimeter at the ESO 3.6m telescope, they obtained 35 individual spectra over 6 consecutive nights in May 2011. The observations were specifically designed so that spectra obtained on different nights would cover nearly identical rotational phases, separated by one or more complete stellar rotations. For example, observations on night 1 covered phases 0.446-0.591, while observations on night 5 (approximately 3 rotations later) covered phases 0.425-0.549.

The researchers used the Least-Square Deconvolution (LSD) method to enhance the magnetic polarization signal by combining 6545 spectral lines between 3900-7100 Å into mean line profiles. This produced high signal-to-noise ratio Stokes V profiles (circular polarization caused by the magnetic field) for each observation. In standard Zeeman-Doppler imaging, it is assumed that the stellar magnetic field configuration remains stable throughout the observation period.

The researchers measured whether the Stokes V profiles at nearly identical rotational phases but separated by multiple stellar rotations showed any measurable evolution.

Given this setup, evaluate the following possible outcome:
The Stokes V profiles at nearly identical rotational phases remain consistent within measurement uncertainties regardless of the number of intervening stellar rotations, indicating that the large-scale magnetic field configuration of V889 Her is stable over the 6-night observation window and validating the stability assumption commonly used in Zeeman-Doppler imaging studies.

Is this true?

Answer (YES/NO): NO